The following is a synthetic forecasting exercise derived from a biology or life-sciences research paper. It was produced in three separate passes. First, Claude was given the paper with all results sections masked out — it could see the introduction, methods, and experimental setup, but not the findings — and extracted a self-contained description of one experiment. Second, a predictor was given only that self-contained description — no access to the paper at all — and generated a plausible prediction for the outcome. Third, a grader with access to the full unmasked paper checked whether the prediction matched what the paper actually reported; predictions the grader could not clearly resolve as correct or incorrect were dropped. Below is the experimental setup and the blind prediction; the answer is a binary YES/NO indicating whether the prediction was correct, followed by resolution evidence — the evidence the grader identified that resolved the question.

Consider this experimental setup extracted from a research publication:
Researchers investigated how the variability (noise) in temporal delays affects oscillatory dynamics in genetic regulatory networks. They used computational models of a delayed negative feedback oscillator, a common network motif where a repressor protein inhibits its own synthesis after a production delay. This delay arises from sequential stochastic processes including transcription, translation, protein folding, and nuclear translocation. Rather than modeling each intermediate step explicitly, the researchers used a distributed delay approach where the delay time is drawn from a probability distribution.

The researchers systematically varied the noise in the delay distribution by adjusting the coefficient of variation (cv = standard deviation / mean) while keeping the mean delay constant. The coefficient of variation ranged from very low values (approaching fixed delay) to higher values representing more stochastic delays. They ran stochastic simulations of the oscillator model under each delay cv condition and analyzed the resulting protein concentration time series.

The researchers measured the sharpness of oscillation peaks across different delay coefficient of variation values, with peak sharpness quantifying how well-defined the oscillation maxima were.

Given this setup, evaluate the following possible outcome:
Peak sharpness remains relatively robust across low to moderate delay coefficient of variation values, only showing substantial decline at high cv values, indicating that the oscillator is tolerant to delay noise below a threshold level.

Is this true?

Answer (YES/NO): NO